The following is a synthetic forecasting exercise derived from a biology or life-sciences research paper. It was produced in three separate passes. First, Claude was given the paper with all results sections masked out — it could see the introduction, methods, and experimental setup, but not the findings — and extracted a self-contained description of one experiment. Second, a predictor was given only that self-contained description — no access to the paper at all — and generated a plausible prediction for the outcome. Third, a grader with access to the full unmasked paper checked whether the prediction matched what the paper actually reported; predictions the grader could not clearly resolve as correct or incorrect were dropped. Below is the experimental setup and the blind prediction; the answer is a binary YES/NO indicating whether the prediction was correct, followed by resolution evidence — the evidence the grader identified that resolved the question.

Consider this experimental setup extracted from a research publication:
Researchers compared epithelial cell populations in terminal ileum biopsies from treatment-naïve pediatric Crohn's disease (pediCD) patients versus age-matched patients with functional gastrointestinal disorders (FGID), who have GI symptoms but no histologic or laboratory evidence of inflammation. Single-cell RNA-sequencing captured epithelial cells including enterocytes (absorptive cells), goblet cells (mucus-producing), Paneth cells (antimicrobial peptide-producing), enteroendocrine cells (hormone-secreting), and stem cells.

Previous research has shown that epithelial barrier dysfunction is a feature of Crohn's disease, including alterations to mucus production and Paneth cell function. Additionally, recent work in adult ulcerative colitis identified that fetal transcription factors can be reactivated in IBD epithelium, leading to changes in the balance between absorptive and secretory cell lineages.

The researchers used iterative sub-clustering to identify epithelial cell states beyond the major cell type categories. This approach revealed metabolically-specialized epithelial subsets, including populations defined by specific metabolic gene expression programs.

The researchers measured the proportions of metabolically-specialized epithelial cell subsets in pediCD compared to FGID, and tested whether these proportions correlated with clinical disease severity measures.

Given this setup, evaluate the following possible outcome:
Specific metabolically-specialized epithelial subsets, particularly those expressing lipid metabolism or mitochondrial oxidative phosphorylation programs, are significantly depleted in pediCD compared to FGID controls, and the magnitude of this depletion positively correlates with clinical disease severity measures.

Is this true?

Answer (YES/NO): YES